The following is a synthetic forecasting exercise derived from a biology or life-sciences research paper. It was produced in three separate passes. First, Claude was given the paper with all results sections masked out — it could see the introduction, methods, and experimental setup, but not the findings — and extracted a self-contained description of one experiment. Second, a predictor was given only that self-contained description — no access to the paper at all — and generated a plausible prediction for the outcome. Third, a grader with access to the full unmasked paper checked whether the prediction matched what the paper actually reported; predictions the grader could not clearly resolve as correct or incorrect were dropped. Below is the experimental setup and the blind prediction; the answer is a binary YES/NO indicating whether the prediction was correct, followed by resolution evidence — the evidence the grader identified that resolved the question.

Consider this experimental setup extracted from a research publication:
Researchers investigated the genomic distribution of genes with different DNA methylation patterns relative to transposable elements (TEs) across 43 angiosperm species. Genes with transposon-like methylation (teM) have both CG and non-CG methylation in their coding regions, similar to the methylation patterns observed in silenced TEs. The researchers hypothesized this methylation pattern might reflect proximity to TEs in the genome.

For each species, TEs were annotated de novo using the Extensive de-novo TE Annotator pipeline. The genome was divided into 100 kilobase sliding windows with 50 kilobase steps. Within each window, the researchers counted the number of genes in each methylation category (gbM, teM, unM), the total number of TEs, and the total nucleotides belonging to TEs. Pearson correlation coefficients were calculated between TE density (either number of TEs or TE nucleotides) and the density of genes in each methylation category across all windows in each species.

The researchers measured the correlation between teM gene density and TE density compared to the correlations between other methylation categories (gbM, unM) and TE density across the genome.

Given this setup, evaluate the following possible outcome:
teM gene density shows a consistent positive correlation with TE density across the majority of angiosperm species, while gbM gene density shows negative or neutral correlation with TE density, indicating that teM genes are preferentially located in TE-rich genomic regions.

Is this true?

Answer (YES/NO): YES